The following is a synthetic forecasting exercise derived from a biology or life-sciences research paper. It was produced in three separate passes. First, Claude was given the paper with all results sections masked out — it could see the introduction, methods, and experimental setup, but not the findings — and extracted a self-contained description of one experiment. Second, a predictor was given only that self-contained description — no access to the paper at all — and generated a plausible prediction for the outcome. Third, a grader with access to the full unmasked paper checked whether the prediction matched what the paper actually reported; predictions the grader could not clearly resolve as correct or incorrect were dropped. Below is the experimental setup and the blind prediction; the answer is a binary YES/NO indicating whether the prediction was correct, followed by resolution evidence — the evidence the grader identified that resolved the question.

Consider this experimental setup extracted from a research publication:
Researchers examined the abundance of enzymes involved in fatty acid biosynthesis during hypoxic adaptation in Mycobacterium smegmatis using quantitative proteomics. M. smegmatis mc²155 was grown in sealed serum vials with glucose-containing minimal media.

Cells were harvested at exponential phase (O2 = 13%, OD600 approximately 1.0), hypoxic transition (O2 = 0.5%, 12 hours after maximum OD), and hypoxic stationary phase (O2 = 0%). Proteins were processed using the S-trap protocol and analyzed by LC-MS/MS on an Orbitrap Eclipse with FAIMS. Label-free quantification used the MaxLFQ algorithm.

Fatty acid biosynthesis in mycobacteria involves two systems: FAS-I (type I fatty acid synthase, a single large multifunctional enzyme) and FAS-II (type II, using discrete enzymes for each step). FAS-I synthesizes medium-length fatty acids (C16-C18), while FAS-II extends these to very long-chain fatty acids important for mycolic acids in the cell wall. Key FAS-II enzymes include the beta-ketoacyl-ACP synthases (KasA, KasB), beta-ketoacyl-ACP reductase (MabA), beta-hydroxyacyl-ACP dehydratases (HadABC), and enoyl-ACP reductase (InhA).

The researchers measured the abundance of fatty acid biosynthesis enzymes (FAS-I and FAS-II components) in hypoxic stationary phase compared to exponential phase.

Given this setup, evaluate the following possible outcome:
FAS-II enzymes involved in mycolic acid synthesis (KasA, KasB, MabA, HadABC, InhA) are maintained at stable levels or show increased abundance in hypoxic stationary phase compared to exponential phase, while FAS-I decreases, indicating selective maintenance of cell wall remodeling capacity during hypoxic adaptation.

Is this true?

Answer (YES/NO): NO